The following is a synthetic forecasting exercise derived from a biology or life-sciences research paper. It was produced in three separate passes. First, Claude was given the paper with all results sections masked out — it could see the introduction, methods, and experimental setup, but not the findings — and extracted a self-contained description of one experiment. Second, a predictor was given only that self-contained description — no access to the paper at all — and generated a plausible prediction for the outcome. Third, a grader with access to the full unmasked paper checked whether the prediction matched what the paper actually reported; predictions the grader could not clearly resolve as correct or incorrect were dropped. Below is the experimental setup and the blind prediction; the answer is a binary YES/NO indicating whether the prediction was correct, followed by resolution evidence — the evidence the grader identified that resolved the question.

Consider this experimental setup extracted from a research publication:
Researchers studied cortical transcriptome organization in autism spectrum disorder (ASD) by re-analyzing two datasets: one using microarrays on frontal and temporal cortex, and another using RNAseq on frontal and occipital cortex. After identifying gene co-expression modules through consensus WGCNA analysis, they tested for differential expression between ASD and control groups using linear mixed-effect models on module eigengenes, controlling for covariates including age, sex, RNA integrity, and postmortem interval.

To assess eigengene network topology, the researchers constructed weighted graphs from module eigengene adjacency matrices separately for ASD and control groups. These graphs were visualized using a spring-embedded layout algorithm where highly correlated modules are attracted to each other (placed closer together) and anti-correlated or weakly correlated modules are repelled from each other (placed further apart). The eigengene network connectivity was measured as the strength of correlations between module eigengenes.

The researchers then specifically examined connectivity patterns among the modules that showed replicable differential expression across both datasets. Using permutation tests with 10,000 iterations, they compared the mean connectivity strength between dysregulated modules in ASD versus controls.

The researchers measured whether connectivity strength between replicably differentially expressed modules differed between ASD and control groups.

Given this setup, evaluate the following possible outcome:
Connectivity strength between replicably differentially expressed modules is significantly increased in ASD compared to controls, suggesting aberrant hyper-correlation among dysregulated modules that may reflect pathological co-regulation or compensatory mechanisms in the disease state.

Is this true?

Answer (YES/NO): NO